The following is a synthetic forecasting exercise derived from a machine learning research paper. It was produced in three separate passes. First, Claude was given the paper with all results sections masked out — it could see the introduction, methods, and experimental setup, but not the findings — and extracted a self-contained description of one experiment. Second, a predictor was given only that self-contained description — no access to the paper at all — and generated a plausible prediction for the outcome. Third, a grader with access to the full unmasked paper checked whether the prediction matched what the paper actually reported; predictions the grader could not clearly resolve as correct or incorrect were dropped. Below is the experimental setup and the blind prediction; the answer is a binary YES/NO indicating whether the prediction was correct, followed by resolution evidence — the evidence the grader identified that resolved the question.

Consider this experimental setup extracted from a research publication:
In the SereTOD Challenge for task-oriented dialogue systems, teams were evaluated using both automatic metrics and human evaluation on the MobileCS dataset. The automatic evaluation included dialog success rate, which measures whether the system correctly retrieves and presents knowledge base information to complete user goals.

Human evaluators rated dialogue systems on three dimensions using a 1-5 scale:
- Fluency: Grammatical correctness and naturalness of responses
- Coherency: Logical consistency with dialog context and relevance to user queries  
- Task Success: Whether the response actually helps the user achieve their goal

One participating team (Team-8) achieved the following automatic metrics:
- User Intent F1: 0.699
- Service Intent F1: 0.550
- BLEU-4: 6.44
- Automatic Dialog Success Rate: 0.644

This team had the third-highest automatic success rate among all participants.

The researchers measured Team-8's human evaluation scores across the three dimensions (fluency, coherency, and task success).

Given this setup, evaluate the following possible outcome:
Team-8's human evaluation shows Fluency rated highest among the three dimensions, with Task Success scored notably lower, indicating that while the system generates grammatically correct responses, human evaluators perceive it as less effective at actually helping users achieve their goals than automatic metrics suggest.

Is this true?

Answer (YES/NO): YES